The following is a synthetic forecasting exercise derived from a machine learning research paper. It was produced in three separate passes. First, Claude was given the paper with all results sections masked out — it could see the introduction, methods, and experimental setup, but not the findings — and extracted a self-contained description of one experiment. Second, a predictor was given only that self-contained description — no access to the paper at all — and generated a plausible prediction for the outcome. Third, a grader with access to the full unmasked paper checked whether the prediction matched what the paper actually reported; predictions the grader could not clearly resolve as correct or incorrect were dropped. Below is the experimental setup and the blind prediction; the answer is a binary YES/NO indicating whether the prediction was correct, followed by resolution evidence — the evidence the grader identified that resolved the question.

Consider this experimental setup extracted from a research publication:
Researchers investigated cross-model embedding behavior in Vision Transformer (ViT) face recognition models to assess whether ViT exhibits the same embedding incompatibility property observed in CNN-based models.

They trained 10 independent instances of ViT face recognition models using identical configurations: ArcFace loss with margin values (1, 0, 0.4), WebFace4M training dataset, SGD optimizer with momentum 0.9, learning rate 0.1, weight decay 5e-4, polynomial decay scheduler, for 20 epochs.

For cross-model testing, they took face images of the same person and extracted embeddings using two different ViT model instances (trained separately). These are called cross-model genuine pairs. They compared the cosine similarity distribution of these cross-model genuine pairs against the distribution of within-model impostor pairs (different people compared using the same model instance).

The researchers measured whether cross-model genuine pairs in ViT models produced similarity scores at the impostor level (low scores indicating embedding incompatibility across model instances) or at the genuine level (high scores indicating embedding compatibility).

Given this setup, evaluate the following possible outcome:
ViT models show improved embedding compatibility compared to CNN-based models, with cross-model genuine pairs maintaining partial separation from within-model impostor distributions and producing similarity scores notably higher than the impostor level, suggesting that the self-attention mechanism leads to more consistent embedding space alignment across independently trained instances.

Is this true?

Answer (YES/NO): NO